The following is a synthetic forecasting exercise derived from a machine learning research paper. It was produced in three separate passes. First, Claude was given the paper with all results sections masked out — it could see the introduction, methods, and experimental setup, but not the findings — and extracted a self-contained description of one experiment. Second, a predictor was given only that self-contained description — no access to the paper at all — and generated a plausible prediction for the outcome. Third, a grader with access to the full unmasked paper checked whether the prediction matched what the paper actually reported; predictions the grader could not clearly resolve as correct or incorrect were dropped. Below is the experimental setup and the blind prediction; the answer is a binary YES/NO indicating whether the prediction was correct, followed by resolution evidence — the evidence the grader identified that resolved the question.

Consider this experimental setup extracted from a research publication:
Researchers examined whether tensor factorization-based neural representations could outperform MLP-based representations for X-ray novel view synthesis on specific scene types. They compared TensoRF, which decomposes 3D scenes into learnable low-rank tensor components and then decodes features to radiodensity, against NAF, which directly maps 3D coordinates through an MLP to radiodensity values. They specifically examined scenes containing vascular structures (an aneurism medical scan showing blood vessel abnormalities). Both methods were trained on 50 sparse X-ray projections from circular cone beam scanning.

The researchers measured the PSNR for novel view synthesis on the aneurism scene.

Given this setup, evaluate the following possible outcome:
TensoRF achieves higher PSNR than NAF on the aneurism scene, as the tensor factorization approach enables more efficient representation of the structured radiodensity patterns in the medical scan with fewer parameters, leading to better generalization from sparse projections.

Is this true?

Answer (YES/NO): YES